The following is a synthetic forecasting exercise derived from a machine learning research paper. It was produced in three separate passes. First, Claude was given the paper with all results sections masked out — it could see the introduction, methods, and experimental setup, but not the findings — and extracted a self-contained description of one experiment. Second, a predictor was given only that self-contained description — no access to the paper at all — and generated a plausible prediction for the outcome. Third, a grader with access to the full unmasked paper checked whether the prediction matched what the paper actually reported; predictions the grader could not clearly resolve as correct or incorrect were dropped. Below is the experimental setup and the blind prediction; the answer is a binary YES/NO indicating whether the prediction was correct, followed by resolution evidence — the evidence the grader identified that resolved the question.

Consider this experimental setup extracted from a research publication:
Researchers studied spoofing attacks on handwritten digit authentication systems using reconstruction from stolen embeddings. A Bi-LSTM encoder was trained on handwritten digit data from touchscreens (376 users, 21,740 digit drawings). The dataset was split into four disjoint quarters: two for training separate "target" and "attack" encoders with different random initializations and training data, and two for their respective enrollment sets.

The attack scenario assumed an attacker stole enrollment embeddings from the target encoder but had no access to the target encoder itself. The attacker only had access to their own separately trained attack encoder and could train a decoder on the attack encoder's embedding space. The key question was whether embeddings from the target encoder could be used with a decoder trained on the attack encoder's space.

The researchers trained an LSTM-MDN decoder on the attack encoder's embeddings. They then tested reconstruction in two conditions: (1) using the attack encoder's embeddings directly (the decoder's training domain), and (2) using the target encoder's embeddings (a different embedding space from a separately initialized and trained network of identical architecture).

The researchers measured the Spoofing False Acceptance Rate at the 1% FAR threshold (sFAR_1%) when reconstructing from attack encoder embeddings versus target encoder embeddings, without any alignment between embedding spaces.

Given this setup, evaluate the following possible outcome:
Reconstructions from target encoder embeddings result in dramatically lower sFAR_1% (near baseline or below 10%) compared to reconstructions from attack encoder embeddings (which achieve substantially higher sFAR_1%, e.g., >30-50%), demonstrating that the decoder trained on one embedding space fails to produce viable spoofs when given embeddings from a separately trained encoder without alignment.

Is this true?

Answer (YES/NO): YES